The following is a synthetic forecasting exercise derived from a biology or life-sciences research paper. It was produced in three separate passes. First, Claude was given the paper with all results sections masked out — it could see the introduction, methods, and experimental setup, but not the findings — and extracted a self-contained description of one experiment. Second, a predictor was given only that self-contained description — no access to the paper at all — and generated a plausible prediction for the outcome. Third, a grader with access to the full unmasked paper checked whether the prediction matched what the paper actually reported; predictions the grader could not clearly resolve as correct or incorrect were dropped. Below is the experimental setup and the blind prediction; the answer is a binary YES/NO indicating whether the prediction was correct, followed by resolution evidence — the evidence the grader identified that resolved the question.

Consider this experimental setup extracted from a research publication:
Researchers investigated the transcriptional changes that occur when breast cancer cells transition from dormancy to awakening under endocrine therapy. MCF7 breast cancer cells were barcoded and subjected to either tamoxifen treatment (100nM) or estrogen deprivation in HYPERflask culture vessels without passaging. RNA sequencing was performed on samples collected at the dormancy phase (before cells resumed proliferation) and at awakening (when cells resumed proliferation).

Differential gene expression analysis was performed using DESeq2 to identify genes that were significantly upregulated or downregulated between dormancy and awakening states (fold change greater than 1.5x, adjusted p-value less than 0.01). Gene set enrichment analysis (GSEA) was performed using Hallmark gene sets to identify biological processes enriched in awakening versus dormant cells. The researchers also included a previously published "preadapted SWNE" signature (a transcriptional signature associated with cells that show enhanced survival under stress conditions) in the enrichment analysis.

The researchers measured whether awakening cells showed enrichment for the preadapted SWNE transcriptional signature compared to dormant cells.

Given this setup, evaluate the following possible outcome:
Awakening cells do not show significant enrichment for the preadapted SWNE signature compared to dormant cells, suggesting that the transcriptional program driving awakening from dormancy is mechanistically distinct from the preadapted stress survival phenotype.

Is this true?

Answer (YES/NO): YES